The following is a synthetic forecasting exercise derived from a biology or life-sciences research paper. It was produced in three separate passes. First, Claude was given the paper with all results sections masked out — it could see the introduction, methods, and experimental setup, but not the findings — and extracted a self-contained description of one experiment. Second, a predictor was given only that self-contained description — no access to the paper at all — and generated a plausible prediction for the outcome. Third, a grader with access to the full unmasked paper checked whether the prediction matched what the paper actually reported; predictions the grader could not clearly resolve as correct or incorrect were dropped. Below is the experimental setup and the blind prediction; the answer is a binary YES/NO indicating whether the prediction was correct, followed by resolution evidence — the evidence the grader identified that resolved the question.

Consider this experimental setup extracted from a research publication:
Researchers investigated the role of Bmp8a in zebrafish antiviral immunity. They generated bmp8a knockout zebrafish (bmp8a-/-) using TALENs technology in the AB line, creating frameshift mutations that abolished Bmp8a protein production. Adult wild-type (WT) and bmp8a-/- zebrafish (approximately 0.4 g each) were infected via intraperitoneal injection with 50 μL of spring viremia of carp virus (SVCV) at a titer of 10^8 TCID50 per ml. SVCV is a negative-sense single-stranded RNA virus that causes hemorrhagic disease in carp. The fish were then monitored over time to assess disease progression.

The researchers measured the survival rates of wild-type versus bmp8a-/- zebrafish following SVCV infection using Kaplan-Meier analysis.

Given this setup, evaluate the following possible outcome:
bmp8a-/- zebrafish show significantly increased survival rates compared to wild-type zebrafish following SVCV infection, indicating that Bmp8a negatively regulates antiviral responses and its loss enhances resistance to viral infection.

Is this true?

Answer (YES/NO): NO